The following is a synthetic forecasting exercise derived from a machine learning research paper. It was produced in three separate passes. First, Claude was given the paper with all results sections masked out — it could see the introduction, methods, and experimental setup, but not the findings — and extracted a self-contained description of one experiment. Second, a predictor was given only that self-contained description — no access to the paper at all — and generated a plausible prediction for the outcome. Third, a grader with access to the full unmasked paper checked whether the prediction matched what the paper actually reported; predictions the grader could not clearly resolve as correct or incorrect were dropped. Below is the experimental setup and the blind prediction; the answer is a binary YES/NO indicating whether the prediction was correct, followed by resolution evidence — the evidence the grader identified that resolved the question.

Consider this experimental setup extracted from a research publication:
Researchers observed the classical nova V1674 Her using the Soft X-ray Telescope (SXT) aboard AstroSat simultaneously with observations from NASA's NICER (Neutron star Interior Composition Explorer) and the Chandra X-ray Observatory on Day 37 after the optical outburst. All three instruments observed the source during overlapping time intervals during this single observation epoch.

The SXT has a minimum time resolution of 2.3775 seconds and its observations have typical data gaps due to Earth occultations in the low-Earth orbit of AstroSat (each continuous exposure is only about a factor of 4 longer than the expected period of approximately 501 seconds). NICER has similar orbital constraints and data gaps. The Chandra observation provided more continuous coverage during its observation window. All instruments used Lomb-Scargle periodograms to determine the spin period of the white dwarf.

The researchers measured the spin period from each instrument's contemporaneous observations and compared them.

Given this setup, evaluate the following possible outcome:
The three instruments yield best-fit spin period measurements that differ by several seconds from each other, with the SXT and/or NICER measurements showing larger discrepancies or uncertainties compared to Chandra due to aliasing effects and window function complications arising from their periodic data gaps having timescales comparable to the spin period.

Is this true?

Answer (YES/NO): NO